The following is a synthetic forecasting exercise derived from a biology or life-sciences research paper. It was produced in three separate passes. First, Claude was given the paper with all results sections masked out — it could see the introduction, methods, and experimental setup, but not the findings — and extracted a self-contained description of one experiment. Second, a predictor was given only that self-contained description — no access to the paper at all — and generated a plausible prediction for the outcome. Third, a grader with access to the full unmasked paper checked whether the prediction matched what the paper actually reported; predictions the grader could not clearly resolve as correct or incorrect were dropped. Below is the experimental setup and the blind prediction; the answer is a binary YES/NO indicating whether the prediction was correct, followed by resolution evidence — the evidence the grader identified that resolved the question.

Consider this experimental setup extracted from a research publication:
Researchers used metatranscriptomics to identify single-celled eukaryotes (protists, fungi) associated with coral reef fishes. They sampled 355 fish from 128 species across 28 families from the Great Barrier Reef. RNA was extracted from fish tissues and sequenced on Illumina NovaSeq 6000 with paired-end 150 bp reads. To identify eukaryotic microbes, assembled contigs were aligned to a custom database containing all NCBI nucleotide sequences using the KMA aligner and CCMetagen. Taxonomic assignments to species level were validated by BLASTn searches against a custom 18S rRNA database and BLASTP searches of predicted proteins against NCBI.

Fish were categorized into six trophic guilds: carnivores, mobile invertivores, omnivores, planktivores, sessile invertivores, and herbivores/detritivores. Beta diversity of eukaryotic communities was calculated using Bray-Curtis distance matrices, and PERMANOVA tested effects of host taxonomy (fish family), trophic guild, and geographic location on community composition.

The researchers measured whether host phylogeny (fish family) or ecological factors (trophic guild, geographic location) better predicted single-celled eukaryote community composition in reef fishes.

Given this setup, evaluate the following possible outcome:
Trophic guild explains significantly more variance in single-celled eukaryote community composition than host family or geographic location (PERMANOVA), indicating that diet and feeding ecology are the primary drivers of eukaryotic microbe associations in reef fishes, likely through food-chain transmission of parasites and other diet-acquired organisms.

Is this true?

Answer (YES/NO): NO